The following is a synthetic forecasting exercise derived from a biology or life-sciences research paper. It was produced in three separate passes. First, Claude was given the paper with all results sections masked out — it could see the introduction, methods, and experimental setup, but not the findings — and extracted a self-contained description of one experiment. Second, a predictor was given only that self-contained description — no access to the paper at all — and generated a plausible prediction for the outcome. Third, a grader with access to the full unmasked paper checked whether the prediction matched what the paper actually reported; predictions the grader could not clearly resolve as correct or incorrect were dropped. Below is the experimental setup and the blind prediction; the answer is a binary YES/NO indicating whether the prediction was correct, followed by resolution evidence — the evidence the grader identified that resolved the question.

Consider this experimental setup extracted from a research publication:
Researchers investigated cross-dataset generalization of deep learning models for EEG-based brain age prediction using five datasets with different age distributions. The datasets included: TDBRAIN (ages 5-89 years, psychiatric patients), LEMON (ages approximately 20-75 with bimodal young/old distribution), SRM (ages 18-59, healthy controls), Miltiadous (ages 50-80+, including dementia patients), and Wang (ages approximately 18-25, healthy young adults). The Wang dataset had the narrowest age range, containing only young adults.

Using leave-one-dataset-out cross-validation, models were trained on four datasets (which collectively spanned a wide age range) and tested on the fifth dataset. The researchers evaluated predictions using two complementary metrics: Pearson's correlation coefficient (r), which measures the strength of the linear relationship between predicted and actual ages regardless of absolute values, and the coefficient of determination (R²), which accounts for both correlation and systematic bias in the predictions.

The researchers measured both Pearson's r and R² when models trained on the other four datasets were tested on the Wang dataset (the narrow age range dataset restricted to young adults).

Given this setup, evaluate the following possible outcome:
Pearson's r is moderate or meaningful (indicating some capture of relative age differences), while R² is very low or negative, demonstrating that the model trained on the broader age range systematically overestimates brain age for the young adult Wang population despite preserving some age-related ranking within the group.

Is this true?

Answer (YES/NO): NO